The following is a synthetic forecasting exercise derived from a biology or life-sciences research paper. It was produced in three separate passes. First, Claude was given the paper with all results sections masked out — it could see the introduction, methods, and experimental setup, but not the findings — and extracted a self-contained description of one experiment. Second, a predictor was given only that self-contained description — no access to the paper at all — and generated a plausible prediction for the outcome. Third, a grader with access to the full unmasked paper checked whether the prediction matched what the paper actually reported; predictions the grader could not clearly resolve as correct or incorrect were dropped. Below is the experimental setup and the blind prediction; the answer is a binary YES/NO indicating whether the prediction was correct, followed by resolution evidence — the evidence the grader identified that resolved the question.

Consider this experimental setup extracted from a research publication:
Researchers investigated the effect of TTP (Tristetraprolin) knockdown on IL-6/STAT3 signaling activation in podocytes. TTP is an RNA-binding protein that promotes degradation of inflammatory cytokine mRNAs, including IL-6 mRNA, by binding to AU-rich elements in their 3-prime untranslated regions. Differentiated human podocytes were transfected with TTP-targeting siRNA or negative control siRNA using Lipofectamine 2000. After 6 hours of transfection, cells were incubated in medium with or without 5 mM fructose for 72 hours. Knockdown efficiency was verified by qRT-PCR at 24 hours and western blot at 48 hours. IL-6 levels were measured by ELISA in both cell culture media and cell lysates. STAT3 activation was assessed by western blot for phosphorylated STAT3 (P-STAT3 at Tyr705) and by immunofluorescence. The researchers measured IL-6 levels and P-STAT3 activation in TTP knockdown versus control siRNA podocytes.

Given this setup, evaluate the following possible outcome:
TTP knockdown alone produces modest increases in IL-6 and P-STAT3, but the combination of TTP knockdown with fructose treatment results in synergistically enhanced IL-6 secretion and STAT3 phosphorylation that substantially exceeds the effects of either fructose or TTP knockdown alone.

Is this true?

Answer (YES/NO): NO